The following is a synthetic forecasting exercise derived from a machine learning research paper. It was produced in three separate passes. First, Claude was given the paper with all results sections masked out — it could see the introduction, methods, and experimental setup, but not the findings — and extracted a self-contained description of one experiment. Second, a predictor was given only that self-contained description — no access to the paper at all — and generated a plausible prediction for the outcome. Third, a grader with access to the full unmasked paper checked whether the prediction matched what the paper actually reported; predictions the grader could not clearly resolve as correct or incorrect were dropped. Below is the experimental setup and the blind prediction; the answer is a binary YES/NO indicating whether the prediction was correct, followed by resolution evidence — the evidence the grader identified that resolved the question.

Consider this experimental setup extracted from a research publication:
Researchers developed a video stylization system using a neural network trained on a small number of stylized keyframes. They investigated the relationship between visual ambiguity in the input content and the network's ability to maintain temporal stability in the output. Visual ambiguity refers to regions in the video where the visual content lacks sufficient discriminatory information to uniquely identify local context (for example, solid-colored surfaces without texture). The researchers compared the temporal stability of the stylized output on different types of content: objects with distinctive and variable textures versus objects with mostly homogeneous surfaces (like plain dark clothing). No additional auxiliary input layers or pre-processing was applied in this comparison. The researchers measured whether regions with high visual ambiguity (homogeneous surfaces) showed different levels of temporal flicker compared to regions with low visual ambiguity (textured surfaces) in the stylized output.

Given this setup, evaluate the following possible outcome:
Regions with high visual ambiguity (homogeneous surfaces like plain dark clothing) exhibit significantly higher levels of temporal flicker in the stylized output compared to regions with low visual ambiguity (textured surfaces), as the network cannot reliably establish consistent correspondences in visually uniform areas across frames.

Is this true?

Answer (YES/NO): YES